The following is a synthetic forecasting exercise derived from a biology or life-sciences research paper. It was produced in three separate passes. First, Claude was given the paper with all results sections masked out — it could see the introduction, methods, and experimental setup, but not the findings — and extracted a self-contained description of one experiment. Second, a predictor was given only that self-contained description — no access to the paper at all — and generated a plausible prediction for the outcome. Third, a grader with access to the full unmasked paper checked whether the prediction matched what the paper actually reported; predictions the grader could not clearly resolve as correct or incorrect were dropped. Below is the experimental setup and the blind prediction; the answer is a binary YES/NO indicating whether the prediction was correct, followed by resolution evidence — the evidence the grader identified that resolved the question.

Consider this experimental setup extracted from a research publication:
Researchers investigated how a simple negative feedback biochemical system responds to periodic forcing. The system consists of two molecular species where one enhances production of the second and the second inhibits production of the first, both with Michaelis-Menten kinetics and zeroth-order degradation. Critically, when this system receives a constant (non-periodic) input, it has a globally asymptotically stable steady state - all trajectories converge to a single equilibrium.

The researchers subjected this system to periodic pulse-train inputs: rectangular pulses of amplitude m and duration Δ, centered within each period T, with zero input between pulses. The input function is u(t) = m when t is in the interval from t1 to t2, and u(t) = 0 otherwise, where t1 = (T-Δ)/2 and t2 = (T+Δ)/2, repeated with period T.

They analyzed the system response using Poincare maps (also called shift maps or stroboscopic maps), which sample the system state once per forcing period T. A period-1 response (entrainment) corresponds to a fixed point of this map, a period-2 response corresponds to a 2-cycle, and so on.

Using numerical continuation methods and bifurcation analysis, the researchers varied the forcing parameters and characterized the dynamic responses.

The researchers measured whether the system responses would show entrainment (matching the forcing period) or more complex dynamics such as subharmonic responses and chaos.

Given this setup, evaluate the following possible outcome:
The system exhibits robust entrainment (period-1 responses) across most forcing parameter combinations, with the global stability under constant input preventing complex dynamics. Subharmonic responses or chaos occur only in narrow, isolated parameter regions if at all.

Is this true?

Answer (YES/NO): NO